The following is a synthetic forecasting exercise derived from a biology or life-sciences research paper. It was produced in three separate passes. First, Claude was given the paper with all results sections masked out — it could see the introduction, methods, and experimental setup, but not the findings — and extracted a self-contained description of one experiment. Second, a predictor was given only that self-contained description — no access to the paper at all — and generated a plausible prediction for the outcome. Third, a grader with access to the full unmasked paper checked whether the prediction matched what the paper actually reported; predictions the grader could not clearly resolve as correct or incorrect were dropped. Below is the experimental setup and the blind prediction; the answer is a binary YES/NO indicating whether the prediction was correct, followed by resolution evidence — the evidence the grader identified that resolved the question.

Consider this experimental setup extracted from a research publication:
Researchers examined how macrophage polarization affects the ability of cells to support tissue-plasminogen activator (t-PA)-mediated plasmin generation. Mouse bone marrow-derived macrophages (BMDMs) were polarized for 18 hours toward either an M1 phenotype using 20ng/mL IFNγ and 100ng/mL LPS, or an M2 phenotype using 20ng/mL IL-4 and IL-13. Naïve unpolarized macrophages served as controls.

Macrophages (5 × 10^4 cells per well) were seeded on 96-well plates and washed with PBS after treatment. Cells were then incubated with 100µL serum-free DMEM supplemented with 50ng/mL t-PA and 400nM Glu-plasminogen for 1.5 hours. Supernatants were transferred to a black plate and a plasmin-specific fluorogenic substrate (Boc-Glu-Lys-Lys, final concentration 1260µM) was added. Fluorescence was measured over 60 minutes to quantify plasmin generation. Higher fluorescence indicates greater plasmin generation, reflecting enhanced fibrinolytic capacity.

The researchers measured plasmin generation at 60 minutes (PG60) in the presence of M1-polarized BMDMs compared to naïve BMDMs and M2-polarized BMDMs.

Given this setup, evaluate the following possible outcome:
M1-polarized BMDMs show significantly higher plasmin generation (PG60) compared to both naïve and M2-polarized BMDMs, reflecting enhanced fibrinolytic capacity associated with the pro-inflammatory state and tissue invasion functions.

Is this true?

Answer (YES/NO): NO